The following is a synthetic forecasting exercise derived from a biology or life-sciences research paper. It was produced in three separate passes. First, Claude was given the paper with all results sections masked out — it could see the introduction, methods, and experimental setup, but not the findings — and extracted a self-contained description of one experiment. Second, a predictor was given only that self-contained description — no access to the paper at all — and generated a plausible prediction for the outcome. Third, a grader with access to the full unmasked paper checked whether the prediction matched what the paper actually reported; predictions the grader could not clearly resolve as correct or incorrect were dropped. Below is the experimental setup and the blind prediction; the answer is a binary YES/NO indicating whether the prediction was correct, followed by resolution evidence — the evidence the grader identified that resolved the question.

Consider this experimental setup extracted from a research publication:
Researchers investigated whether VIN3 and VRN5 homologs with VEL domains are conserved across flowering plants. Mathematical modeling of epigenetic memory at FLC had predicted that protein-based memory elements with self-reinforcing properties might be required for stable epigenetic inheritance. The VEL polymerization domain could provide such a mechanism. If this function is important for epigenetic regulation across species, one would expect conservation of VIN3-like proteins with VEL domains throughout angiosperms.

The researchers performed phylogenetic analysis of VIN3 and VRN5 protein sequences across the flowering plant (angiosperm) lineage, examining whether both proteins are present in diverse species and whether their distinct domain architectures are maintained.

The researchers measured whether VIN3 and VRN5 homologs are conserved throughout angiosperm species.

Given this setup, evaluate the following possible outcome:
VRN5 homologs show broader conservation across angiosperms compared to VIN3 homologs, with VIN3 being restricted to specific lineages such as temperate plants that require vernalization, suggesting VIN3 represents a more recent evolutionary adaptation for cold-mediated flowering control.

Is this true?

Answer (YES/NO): NO